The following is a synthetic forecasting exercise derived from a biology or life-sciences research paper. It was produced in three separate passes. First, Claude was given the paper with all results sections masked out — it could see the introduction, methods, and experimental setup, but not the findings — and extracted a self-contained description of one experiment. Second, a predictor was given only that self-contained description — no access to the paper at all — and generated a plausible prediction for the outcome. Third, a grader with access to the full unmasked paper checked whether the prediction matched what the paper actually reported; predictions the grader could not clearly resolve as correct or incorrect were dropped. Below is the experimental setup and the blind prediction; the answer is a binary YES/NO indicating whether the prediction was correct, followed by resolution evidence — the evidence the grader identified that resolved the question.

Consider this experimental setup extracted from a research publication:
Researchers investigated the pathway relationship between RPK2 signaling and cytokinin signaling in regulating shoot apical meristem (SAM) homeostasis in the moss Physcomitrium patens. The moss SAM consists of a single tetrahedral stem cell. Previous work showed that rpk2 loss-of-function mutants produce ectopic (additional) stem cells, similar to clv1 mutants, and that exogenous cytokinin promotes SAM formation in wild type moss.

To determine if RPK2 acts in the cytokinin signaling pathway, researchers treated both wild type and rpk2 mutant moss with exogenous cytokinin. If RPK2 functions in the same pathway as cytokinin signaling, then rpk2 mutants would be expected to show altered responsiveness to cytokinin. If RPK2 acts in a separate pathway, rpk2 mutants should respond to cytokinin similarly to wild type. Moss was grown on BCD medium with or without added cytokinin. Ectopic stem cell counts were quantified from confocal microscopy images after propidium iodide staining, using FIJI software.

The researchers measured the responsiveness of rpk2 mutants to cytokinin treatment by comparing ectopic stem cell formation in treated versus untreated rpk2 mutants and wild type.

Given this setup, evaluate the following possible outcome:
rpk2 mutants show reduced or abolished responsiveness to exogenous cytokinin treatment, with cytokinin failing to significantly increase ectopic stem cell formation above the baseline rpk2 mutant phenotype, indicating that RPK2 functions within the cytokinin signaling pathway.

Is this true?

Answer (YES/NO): NO